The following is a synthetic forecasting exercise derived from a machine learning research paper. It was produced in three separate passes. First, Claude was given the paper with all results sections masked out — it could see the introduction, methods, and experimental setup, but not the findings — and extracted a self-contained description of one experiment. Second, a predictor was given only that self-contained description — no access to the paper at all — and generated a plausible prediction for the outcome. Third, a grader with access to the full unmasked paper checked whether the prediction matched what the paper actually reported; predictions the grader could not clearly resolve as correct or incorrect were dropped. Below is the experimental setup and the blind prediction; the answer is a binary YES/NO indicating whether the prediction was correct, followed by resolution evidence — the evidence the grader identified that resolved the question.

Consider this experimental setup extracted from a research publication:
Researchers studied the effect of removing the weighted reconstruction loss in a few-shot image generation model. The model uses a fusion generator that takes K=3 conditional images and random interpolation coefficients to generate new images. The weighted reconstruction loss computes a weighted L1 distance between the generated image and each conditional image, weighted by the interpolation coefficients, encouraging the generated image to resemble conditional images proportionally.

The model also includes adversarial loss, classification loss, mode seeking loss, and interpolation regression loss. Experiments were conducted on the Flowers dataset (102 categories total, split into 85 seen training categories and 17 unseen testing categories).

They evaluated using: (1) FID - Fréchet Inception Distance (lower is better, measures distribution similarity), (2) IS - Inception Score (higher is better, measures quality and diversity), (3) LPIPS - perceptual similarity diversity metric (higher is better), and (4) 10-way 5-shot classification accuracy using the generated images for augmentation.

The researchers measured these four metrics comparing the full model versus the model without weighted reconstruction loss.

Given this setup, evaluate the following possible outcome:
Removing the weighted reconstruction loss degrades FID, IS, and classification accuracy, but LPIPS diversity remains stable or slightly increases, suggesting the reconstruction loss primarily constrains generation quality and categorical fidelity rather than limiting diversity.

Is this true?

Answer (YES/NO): NO